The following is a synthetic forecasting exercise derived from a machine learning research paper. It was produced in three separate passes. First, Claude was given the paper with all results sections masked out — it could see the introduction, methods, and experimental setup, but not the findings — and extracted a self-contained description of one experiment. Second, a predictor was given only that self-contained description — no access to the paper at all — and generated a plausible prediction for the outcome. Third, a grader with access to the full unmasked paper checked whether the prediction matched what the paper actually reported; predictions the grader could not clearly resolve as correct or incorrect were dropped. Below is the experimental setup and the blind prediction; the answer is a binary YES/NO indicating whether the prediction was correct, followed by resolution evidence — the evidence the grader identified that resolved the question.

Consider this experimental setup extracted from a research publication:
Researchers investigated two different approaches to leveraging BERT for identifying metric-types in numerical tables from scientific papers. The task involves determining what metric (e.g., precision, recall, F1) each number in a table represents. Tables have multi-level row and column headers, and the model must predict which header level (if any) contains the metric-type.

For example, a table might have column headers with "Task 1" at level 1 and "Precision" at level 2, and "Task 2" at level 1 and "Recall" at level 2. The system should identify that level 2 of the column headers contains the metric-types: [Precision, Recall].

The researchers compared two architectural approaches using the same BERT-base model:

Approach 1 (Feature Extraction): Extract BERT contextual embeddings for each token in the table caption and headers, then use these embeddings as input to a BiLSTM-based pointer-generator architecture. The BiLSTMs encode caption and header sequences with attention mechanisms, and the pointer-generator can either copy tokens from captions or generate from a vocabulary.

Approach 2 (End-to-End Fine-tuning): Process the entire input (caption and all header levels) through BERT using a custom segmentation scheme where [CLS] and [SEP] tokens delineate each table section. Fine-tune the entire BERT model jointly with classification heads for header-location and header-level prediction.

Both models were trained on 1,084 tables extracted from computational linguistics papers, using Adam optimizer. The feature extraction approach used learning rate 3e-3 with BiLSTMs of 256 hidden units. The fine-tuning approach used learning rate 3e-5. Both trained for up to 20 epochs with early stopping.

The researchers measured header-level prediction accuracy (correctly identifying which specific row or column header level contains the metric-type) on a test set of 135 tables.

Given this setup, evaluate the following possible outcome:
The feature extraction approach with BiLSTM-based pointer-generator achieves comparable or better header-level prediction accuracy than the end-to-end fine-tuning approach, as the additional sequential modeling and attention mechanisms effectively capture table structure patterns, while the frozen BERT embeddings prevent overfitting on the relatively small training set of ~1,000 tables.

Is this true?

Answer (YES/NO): NO